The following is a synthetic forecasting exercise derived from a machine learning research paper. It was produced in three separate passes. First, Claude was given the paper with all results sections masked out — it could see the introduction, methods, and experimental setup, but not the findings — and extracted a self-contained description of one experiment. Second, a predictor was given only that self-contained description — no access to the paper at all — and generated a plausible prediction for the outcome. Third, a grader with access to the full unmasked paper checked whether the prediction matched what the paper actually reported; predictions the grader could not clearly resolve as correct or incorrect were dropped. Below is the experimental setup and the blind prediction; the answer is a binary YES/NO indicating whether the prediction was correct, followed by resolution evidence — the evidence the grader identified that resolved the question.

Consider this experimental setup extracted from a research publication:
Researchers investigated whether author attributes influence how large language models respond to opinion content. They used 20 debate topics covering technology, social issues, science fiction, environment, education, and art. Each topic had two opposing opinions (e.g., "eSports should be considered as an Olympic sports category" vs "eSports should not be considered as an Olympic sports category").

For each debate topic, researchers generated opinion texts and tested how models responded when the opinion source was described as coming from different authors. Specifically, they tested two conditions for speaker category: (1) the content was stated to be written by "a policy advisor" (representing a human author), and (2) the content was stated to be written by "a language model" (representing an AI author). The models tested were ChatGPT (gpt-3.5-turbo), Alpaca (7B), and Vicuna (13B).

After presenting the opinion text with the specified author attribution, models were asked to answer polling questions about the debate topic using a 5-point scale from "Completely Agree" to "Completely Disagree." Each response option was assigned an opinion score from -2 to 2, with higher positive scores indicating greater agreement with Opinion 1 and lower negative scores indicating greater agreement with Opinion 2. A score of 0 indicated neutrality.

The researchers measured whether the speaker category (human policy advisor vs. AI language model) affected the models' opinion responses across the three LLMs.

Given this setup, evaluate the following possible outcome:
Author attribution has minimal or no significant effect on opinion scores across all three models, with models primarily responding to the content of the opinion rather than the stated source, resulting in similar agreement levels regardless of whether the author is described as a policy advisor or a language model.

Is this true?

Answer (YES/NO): YES